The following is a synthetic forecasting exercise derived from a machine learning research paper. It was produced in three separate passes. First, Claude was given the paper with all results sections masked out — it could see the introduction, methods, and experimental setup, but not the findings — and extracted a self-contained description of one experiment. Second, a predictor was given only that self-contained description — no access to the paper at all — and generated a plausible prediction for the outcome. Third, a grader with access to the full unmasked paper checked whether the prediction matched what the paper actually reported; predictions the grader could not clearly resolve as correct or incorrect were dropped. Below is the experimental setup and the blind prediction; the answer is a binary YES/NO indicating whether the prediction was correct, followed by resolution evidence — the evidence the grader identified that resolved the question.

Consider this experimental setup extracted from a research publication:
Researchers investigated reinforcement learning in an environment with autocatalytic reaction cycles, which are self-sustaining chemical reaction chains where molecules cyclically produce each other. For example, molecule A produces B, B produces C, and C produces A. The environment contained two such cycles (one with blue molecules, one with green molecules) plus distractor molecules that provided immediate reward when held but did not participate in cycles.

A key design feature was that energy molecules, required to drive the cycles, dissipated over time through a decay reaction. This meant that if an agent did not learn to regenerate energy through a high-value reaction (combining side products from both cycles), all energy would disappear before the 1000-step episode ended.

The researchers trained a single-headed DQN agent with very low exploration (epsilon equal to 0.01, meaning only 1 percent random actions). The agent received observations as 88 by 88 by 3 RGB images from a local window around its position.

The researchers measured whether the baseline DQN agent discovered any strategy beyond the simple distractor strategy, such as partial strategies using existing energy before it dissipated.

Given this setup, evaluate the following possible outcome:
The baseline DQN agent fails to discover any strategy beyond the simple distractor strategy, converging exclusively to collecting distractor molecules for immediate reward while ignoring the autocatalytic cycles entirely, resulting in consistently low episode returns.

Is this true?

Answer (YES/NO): YES